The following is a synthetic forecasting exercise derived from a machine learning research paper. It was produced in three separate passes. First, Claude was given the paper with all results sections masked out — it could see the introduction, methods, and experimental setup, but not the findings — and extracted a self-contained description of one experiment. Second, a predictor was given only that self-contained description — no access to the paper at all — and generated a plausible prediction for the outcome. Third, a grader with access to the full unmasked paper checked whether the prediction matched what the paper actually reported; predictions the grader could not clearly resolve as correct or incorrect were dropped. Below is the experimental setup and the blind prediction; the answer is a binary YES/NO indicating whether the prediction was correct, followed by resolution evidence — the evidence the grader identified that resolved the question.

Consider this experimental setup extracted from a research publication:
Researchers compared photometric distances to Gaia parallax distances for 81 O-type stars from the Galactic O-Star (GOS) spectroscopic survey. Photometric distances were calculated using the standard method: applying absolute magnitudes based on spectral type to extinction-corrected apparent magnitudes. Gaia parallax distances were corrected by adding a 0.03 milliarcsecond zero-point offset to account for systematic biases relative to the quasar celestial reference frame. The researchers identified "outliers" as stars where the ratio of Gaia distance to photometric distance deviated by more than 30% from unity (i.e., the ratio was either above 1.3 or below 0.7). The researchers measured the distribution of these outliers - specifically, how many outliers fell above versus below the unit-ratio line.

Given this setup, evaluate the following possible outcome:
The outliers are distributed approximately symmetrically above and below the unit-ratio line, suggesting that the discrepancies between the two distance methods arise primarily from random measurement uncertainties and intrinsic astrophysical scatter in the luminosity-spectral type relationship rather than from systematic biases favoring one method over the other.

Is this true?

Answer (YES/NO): NO